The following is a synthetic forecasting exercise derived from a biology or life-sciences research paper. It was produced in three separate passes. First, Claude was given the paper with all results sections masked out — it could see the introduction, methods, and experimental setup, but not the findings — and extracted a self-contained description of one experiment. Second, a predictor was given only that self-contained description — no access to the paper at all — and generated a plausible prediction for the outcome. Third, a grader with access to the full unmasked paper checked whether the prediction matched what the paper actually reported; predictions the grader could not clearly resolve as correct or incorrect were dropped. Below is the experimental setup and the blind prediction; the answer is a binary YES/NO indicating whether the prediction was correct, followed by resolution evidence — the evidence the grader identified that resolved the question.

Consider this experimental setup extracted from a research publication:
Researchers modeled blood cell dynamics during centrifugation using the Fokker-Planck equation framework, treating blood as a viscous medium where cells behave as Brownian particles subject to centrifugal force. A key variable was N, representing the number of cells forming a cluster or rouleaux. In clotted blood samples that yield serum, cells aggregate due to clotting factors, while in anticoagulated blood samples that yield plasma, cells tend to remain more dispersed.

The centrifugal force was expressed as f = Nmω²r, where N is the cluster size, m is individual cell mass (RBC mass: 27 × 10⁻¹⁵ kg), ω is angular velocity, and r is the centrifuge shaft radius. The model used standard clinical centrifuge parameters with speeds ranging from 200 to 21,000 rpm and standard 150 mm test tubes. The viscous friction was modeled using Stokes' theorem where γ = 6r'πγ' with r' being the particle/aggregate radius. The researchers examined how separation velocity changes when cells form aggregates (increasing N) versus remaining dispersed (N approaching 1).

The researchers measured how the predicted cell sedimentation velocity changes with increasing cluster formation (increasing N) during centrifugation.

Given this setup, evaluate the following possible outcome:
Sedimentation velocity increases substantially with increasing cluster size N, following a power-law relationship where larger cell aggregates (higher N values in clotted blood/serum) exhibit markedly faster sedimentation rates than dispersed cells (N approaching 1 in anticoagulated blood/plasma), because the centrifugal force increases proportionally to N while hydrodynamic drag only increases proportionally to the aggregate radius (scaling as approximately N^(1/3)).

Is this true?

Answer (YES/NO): NO